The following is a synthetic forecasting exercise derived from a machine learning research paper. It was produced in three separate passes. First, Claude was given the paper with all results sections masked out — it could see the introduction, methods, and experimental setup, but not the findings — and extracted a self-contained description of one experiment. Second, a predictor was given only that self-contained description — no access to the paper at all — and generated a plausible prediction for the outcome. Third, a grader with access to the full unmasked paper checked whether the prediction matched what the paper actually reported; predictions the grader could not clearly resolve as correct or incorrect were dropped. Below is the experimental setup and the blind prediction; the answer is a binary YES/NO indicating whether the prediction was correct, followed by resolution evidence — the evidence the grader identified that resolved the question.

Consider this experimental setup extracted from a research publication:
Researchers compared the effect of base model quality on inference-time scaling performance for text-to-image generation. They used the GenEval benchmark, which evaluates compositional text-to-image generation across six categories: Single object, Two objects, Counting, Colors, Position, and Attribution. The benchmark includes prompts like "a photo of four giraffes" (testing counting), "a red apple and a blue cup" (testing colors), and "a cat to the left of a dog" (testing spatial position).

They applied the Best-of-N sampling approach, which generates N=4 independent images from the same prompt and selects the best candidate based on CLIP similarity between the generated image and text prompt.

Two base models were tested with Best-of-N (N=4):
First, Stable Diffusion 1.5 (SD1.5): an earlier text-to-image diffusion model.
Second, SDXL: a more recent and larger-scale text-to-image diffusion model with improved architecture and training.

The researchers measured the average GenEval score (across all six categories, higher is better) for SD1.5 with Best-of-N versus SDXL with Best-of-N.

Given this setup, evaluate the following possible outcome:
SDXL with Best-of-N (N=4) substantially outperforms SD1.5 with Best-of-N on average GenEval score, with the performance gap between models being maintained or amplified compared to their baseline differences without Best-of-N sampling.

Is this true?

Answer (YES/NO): NO